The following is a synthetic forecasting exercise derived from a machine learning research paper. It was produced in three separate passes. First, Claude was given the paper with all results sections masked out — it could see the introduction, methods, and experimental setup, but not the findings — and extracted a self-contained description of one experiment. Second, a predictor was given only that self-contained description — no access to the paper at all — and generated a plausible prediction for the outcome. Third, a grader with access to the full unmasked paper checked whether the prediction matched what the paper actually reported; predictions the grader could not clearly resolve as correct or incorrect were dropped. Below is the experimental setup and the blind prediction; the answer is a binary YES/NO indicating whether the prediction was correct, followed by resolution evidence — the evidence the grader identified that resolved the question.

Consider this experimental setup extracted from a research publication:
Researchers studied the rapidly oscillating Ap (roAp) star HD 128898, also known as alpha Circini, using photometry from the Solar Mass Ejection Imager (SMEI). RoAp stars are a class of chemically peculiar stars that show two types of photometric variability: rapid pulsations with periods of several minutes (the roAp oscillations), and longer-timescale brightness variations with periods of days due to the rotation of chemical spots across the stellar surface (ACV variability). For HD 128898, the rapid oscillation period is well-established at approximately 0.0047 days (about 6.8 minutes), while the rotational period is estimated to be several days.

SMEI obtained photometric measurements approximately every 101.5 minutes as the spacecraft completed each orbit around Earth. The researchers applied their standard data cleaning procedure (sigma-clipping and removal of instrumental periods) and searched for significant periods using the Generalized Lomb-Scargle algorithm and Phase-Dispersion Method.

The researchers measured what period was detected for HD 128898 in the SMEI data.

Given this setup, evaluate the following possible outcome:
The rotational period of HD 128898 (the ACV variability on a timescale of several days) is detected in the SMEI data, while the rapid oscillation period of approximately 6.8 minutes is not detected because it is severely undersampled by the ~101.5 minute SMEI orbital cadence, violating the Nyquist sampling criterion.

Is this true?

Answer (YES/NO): YES